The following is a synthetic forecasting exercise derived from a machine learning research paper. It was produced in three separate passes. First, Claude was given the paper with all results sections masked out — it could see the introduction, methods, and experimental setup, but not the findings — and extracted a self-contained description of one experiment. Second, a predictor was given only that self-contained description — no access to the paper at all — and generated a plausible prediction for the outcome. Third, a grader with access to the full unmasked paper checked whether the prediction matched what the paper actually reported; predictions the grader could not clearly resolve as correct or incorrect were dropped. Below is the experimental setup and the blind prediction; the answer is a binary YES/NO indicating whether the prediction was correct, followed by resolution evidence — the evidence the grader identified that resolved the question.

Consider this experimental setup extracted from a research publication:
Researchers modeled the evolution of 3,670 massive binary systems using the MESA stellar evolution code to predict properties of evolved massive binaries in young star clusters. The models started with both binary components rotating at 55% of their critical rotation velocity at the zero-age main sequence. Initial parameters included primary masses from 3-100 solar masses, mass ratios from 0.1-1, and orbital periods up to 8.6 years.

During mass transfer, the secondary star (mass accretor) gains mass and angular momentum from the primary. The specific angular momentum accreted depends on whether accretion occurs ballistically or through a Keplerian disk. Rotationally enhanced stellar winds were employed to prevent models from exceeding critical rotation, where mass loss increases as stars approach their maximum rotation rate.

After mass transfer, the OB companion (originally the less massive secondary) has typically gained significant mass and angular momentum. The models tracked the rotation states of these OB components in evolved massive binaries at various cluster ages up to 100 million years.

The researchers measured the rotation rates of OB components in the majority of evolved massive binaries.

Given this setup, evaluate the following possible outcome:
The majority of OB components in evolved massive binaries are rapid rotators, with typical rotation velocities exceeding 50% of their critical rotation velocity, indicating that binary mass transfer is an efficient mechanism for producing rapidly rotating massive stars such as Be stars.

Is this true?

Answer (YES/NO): YES